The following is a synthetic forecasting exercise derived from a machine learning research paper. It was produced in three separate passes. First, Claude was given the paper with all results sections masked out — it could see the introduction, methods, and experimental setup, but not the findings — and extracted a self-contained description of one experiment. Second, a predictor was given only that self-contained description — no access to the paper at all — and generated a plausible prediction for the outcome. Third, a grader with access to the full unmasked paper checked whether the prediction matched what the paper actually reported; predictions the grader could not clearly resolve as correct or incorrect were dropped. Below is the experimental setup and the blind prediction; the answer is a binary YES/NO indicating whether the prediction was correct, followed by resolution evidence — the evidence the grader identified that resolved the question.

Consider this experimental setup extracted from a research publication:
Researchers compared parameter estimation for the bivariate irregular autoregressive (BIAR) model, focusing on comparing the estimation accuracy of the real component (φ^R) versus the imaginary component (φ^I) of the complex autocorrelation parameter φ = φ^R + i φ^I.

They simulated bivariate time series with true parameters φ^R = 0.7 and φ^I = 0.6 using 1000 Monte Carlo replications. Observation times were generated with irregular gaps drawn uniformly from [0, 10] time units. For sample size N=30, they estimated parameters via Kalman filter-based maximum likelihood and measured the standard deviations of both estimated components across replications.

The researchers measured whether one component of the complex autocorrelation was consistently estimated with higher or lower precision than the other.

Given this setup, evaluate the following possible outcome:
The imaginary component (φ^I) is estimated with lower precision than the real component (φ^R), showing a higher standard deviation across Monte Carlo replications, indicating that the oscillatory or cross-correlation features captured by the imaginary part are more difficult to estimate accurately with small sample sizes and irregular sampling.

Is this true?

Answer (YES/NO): NO